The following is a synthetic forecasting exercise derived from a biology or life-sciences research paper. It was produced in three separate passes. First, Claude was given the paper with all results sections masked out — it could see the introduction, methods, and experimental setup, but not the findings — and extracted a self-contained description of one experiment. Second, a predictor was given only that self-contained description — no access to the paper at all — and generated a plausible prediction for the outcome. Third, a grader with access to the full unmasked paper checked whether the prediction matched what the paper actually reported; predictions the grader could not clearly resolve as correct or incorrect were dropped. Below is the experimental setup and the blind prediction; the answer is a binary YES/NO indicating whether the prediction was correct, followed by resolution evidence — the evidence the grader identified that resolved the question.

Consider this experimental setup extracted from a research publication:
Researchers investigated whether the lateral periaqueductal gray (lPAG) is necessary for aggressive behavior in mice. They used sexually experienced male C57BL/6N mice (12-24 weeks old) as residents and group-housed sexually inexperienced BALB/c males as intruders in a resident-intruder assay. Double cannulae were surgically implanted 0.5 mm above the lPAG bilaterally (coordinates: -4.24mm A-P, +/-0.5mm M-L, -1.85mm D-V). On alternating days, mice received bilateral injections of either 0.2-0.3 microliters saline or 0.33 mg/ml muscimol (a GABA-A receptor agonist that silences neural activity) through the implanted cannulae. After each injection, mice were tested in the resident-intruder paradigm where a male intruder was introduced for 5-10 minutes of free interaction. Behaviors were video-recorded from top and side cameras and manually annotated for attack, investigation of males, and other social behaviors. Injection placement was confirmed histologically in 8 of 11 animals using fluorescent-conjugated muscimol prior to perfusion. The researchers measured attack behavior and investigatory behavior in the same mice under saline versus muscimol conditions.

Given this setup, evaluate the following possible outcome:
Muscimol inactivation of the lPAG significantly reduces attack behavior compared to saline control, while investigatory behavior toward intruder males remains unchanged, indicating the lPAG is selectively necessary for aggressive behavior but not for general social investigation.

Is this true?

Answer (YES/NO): YES